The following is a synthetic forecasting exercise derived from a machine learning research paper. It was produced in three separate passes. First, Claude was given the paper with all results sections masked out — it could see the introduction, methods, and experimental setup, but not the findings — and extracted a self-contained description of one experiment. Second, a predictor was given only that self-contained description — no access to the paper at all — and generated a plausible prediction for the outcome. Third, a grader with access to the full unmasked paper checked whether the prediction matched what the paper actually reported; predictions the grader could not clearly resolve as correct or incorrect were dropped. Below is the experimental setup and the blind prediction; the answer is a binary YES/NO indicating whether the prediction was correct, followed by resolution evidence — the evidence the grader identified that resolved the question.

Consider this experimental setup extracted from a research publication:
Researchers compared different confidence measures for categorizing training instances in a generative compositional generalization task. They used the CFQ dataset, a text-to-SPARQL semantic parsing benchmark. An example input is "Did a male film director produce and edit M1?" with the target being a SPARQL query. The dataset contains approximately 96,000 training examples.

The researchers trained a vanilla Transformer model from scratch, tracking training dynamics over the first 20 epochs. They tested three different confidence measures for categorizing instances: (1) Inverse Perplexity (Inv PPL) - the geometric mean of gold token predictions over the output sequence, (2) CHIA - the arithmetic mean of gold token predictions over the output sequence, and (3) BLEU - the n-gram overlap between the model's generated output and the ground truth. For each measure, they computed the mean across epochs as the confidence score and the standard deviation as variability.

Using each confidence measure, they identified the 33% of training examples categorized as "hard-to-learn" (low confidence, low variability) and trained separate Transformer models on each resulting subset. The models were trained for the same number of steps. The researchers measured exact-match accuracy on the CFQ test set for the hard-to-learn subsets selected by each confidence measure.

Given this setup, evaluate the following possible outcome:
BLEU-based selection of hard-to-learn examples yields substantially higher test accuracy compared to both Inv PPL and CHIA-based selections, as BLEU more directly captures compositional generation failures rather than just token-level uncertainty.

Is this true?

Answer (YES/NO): NO